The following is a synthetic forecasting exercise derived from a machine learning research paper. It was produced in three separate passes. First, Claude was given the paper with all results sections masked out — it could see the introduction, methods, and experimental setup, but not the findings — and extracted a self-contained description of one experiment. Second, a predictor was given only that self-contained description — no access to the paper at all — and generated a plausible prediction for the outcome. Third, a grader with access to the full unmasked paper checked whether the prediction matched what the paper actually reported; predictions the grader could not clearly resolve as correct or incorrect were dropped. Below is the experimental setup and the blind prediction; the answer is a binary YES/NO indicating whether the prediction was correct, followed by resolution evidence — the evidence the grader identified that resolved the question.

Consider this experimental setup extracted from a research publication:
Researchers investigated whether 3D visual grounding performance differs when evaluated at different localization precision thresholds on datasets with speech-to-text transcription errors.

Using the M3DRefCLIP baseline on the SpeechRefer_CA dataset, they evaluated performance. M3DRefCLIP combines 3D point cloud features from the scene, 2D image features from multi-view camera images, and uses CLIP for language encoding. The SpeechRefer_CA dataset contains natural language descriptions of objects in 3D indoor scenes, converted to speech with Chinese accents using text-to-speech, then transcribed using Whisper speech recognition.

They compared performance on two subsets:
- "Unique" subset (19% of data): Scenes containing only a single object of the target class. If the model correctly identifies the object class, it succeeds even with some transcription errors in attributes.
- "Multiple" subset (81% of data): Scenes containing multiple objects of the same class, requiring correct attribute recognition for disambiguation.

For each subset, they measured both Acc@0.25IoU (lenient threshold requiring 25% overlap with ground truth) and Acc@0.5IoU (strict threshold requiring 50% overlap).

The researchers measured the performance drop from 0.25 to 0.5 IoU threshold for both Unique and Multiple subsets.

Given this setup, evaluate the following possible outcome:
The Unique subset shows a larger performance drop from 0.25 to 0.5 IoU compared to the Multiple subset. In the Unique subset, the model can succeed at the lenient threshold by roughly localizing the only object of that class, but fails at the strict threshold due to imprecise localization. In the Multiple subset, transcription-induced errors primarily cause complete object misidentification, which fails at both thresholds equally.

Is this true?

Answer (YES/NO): YES